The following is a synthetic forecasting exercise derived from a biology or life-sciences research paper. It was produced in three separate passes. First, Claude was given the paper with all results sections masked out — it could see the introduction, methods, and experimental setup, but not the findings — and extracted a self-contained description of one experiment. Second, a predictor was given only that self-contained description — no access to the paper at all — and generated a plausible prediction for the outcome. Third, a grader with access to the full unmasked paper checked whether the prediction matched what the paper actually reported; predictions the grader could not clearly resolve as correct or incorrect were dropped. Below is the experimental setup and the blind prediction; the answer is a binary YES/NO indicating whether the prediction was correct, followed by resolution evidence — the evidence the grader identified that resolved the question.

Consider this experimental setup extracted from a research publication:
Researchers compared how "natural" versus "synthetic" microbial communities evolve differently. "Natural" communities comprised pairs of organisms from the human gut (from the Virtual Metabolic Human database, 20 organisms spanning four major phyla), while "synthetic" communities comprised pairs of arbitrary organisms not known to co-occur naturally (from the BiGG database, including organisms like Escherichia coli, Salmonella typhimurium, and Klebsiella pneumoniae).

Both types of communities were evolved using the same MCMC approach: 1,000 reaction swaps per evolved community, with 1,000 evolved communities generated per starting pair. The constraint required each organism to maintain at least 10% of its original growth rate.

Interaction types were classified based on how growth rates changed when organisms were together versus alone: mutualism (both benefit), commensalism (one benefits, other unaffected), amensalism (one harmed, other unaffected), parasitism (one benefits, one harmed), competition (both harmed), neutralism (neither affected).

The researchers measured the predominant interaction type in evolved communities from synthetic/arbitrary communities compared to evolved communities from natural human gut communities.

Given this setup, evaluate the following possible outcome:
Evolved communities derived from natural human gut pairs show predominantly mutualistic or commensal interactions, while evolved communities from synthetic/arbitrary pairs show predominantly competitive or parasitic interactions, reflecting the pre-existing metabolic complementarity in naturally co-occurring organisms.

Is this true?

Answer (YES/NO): NO